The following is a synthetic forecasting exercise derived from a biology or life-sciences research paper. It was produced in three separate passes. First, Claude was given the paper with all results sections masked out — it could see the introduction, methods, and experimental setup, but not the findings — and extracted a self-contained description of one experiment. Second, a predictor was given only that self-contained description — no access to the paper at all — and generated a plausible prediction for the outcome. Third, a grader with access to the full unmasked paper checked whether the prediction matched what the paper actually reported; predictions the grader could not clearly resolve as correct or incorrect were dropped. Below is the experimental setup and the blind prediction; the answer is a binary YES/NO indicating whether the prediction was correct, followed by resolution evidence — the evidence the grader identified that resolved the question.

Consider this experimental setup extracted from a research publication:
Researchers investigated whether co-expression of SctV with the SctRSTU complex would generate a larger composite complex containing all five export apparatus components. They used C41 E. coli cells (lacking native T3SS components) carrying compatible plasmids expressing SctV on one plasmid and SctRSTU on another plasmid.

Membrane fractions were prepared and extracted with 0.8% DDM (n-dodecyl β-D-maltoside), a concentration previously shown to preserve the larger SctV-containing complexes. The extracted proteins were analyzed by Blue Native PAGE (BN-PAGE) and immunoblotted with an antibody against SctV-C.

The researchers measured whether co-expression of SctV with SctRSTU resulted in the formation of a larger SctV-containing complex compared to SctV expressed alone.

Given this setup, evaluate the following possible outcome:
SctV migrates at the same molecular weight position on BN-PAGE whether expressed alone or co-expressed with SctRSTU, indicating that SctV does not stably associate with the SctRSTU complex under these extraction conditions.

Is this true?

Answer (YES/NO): NO